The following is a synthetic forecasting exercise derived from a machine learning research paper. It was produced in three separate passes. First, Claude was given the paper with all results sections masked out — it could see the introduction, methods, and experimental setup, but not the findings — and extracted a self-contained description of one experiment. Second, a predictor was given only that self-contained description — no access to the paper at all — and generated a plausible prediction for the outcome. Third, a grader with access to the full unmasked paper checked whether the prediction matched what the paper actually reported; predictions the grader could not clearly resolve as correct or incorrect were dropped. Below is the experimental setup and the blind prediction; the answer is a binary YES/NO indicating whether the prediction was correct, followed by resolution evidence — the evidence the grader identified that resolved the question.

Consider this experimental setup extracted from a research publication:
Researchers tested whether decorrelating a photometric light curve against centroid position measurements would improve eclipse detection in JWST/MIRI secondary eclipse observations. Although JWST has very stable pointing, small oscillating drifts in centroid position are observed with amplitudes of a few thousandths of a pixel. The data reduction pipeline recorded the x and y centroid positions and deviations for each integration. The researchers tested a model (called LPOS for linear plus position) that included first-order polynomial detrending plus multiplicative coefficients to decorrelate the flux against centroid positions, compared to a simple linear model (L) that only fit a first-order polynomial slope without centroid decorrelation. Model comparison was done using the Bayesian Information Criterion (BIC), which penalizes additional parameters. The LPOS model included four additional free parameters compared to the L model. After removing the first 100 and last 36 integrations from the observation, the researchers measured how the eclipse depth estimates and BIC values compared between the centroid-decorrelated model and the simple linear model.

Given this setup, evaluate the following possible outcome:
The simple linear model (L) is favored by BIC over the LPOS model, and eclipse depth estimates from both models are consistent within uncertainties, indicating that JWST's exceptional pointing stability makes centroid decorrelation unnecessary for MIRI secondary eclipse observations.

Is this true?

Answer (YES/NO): YES